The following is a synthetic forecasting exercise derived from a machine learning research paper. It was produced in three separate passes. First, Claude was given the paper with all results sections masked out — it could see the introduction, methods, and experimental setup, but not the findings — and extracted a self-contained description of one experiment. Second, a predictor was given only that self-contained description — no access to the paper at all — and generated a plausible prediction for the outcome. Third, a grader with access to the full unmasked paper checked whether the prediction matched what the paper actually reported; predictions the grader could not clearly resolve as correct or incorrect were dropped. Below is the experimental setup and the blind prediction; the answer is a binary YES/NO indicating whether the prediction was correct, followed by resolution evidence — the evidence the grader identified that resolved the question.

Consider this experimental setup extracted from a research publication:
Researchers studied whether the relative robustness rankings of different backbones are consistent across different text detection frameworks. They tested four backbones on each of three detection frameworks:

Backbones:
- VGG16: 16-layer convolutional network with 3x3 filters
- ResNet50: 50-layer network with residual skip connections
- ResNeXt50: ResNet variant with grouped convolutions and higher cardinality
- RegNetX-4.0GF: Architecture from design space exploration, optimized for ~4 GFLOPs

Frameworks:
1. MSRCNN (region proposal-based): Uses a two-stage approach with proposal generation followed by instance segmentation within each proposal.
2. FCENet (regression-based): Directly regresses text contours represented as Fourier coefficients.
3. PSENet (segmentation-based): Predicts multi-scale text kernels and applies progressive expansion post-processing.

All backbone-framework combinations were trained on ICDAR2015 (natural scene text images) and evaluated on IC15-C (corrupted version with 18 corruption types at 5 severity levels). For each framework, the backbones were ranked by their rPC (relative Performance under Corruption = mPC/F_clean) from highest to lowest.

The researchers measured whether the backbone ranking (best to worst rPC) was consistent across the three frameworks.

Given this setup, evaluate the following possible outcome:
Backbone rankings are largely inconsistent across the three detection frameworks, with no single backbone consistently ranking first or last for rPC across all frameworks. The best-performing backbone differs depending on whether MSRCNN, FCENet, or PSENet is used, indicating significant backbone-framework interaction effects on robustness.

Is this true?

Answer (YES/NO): NO